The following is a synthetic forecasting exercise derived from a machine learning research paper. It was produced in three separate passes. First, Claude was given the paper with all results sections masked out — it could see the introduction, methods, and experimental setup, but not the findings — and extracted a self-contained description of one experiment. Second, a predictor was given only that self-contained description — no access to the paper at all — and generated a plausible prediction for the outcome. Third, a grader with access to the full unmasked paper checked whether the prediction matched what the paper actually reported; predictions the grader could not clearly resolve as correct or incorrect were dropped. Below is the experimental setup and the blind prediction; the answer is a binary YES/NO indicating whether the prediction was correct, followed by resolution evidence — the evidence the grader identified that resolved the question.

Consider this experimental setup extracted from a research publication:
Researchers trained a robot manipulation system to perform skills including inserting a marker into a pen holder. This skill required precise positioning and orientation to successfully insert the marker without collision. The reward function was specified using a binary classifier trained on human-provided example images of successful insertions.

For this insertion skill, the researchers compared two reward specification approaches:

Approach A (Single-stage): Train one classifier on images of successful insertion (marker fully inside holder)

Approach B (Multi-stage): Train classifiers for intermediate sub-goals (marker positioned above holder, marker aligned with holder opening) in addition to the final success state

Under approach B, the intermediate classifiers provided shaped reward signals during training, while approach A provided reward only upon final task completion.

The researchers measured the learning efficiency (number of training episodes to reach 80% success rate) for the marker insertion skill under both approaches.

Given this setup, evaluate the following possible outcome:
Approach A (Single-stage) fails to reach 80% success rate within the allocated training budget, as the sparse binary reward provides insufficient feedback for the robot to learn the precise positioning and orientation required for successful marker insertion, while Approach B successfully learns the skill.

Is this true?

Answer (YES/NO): NO